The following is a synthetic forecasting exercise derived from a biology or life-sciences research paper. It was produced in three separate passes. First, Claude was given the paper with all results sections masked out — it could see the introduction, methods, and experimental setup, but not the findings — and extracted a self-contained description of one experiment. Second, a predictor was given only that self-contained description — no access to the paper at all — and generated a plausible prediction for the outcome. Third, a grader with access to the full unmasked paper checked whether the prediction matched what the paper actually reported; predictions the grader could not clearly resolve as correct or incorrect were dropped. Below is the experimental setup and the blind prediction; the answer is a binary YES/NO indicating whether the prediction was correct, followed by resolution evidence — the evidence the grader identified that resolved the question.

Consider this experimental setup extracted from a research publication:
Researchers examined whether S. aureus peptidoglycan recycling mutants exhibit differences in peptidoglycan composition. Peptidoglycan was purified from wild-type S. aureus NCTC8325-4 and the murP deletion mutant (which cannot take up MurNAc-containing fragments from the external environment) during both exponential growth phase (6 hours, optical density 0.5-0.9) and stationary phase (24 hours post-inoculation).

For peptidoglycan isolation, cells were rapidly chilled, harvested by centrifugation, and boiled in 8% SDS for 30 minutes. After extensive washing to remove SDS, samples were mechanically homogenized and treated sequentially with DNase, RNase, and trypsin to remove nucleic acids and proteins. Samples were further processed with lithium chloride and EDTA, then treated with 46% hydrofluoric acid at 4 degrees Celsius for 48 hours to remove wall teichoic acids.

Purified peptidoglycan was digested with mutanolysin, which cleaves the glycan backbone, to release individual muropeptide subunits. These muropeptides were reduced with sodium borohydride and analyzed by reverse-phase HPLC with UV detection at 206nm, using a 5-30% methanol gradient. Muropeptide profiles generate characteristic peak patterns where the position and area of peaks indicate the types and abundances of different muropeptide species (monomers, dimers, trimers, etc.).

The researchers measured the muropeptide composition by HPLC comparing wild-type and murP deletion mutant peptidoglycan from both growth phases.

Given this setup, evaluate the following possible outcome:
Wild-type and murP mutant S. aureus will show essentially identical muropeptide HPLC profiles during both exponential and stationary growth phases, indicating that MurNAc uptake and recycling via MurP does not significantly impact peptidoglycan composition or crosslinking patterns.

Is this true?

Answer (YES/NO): NO